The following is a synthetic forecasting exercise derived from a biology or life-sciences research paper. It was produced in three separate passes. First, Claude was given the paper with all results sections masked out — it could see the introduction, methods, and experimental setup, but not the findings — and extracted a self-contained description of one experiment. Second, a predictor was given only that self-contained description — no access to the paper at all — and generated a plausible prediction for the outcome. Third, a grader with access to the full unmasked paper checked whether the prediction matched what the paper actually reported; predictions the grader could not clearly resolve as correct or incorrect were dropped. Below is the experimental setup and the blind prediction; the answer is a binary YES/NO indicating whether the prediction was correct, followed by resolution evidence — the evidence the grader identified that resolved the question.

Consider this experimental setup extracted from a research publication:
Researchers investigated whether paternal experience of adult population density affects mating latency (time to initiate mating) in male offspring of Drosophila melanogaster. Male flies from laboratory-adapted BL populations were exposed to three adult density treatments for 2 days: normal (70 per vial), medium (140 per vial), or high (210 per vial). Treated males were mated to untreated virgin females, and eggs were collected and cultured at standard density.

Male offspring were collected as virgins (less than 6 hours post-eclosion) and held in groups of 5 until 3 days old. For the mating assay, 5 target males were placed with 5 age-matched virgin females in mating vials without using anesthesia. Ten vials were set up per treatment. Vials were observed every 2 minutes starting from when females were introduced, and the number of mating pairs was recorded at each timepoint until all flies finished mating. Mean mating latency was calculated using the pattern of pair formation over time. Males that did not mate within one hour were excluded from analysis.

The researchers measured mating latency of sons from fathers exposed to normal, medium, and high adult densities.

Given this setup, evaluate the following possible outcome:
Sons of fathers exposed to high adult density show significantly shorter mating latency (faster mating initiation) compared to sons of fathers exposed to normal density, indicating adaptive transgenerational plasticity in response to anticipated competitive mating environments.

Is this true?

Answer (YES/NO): NO